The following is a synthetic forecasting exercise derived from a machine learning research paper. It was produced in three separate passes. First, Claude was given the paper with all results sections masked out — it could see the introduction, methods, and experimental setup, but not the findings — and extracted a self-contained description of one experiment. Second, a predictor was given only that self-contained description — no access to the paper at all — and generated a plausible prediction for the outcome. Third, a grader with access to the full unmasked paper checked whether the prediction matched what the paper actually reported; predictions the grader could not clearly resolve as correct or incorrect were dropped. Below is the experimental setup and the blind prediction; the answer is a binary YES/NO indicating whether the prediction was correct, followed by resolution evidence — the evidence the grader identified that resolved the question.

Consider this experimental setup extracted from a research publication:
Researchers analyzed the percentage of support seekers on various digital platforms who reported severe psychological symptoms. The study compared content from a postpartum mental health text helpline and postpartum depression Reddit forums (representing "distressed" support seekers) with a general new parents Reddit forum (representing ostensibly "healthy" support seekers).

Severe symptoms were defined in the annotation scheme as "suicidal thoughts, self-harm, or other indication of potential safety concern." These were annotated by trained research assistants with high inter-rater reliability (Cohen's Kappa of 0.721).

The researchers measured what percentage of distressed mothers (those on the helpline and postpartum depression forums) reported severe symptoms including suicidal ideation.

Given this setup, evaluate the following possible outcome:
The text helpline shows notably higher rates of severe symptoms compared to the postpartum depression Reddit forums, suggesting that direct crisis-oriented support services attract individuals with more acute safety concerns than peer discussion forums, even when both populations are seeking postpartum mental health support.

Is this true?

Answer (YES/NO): NO